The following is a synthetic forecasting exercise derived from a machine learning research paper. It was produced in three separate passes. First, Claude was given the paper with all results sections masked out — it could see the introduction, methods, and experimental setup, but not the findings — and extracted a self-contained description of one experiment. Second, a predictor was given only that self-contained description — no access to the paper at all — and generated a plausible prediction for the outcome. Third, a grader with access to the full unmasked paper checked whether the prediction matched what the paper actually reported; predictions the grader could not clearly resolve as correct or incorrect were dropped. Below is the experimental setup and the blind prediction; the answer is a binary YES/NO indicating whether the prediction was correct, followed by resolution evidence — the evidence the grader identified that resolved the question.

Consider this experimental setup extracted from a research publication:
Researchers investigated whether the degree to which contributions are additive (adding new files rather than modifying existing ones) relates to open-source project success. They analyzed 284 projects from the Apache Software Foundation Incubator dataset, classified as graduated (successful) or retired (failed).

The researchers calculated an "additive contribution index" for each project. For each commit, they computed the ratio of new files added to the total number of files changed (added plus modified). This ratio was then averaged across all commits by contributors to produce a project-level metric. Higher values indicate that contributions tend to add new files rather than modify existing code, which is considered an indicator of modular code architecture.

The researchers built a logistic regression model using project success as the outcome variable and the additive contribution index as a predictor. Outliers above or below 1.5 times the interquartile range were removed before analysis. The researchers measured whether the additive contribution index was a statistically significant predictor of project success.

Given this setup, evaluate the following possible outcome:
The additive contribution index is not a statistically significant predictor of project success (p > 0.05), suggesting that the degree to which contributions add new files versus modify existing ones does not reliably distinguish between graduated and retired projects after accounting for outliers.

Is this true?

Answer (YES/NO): NO